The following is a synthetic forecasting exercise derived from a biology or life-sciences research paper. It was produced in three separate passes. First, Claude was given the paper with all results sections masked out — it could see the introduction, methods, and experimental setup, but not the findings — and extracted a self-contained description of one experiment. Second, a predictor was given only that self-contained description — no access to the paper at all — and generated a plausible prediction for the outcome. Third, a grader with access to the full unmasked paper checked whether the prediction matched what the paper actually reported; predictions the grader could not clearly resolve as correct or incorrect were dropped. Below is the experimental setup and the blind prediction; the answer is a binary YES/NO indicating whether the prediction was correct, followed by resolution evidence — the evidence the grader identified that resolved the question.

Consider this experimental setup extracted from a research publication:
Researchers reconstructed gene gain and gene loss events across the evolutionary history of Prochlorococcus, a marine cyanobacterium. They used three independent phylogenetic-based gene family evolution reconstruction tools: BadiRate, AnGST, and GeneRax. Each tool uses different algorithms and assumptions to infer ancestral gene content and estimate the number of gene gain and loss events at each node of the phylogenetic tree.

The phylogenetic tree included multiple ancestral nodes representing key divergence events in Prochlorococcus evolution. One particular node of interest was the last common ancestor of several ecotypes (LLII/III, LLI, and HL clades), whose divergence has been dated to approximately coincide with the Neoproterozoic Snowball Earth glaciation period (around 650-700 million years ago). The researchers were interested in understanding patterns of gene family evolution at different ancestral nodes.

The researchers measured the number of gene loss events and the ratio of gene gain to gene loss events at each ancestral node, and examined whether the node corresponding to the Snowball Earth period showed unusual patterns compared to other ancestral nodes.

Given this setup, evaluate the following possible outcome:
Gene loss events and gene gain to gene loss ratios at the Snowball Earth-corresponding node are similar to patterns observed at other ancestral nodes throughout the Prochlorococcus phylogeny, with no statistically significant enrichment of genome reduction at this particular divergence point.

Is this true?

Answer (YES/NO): NO